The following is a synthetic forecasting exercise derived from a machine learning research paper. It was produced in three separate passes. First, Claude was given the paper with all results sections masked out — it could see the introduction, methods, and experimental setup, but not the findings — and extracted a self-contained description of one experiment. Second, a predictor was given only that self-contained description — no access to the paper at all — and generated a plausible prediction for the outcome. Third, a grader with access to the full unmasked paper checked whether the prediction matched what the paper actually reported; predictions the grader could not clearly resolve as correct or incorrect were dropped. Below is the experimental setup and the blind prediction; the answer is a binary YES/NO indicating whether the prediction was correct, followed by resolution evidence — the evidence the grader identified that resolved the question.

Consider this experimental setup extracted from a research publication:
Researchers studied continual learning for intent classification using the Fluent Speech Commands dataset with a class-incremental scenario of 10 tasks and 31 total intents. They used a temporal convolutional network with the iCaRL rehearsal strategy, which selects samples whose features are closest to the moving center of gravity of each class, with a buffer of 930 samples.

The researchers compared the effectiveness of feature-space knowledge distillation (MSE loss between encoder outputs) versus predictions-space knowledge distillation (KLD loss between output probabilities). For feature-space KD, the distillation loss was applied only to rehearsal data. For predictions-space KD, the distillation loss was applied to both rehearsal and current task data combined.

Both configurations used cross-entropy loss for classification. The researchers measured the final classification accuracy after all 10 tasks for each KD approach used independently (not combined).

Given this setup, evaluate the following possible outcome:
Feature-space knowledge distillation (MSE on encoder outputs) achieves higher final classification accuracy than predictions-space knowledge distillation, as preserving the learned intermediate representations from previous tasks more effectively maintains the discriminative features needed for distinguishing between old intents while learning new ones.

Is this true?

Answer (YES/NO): YES